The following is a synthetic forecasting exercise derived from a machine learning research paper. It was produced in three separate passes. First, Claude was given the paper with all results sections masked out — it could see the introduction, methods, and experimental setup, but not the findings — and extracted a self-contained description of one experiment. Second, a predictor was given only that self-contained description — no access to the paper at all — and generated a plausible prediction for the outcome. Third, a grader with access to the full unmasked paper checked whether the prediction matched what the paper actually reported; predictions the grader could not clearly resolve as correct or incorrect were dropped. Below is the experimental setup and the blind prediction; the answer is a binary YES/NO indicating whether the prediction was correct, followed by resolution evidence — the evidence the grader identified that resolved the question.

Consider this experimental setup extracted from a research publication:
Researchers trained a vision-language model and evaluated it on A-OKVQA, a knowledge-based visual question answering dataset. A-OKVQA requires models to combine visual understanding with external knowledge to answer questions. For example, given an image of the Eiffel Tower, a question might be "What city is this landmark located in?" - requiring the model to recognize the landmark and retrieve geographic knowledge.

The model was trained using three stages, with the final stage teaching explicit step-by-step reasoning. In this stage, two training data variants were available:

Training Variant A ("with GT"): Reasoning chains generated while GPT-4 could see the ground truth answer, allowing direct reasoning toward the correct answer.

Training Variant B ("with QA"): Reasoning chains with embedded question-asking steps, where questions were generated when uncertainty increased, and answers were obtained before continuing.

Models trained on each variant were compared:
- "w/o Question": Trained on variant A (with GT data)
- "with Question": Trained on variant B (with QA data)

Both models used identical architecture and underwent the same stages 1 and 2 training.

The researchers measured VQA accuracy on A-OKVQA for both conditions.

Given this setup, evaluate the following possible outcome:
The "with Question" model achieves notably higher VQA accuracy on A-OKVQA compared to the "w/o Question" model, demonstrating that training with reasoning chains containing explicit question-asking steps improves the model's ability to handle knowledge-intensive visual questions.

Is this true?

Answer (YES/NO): NO